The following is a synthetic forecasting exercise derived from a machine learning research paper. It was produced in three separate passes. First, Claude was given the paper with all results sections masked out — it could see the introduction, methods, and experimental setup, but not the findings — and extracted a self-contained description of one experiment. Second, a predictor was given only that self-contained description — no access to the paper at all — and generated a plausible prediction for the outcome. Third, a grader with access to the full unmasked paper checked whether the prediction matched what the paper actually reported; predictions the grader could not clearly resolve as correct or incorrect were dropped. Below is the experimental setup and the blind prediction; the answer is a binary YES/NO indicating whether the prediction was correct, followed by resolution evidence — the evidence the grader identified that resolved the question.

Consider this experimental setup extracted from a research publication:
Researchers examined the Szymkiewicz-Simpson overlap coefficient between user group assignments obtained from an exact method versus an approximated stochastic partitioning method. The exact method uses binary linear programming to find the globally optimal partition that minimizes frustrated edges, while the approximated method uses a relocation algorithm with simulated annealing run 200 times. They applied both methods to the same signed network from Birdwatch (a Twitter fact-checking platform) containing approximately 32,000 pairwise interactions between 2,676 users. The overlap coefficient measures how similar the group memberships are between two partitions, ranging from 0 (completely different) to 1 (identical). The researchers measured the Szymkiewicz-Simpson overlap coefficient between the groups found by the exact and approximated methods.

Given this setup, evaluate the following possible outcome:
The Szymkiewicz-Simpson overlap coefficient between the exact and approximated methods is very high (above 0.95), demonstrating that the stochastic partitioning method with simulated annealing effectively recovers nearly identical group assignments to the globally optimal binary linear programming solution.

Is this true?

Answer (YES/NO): NO